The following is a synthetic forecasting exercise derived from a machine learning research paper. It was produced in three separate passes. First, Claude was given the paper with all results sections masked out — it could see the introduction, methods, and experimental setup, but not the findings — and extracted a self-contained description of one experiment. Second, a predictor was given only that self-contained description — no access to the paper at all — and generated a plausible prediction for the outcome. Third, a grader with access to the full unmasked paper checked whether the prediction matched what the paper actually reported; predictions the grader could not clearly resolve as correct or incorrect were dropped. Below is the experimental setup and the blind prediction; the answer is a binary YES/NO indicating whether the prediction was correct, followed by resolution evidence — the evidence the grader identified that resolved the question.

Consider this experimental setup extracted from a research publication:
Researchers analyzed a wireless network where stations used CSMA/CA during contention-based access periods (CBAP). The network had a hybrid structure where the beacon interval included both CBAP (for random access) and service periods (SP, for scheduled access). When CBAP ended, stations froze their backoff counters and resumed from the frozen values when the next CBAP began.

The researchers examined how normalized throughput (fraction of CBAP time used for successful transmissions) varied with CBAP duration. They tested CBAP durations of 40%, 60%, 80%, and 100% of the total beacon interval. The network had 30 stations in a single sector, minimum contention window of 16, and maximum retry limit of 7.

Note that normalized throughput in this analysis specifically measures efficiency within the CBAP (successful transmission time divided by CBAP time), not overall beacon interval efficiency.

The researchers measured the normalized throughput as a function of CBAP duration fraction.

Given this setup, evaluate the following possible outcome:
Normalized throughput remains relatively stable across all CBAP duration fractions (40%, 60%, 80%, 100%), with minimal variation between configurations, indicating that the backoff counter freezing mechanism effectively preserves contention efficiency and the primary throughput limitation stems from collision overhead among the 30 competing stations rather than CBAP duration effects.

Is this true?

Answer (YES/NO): YES